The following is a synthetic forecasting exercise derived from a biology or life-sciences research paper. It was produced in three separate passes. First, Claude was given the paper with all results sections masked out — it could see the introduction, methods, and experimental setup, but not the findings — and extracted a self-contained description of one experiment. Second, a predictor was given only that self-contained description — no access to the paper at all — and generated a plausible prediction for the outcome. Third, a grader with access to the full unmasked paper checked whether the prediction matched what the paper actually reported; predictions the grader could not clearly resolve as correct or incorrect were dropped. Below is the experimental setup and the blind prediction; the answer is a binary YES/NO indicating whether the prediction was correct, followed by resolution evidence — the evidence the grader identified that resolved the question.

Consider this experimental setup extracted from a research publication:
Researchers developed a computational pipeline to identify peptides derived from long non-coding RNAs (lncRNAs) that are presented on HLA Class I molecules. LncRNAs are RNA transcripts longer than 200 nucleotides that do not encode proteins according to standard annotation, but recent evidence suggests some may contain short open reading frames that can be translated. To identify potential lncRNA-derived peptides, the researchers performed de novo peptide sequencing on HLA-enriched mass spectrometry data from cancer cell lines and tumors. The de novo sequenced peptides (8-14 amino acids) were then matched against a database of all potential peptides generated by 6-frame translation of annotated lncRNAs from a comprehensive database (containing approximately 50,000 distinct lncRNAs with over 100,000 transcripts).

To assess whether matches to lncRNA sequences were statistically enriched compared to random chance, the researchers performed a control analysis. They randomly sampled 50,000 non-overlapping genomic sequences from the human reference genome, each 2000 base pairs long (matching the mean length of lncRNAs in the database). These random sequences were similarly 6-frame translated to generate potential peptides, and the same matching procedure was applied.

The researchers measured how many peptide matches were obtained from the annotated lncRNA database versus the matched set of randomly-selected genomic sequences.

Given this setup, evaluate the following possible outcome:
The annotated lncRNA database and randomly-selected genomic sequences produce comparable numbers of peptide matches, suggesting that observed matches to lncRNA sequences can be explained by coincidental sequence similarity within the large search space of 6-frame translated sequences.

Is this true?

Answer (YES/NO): NO